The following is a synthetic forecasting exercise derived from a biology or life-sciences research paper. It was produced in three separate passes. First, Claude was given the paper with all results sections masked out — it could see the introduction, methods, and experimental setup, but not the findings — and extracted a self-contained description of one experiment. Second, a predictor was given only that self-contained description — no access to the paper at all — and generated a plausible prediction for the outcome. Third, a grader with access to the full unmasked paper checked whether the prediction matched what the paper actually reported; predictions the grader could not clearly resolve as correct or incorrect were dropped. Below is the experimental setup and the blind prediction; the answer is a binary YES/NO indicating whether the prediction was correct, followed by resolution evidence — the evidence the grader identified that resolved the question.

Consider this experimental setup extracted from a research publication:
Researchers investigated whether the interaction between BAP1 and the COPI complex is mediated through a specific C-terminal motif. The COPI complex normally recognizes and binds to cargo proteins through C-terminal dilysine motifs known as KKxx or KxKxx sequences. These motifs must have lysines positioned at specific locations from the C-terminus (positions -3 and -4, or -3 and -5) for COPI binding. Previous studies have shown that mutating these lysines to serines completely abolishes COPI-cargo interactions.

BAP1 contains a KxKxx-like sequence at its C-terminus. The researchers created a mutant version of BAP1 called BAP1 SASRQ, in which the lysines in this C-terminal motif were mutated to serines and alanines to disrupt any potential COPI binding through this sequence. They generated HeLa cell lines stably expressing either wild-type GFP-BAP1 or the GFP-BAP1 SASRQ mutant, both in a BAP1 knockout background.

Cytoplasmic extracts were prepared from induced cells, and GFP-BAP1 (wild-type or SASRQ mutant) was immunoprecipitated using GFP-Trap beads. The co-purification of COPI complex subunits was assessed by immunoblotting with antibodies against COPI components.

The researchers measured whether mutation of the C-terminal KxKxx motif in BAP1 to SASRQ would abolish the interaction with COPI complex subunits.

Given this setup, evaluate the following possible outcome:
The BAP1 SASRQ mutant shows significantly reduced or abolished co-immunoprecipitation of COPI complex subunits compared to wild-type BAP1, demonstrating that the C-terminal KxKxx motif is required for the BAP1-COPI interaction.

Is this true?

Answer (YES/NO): NO